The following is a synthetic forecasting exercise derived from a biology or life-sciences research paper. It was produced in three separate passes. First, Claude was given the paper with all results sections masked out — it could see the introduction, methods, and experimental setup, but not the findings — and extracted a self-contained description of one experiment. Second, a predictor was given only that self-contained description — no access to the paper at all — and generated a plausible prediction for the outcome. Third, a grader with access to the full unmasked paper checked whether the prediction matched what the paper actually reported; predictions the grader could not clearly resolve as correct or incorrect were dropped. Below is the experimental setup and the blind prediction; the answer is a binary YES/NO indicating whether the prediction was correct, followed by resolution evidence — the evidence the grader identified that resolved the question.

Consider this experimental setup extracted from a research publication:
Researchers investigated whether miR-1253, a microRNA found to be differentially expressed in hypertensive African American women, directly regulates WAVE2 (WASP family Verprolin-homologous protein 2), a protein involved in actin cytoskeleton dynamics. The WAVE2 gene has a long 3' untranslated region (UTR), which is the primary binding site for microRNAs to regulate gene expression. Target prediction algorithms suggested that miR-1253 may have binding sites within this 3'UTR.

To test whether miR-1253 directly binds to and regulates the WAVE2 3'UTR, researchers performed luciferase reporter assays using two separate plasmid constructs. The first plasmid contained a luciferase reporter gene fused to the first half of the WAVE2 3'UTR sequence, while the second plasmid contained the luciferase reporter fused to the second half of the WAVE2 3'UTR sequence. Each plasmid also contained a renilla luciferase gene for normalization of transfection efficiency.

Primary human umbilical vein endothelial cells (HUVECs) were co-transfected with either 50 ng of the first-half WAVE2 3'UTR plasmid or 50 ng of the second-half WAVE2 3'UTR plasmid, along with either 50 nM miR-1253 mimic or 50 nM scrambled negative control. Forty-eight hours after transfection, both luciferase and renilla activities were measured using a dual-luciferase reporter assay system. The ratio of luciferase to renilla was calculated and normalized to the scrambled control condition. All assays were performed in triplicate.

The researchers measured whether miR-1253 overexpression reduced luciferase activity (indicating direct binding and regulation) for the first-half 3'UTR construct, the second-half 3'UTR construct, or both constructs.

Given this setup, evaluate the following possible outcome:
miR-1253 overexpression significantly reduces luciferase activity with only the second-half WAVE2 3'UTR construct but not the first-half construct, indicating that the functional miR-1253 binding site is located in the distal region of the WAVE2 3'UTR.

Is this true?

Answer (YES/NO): NO